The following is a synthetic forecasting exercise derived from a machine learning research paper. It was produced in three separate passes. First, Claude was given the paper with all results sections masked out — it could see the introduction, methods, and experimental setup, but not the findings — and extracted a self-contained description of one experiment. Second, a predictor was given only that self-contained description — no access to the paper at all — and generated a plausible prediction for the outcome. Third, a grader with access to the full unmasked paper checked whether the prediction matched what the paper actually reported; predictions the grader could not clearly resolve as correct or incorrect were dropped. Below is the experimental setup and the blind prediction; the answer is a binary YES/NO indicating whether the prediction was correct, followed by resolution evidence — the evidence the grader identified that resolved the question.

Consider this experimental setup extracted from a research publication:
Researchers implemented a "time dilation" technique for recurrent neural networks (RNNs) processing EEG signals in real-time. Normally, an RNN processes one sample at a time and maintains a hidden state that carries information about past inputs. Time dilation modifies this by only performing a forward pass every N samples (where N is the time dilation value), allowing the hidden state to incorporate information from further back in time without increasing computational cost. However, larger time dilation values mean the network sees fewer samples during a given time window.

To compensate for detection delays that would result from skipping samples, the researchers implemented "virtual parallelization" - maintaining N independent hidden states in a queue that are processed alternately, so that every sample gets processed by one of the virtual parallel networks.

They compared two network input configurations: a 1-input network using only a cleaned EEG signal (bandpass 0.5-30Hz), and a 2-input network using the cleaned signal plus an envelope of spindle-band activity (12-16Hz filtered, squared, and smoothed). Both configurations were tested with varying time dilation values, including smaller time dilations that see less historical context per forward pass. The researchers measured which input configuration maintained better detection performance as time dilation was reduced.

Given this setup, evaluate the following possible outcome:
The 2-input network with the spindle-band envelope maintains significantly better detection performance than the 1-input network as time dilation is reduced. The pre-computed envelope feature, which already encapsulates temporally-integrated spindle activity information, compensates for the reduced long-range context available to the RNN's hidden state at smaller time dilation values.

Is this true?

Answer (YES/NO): YES